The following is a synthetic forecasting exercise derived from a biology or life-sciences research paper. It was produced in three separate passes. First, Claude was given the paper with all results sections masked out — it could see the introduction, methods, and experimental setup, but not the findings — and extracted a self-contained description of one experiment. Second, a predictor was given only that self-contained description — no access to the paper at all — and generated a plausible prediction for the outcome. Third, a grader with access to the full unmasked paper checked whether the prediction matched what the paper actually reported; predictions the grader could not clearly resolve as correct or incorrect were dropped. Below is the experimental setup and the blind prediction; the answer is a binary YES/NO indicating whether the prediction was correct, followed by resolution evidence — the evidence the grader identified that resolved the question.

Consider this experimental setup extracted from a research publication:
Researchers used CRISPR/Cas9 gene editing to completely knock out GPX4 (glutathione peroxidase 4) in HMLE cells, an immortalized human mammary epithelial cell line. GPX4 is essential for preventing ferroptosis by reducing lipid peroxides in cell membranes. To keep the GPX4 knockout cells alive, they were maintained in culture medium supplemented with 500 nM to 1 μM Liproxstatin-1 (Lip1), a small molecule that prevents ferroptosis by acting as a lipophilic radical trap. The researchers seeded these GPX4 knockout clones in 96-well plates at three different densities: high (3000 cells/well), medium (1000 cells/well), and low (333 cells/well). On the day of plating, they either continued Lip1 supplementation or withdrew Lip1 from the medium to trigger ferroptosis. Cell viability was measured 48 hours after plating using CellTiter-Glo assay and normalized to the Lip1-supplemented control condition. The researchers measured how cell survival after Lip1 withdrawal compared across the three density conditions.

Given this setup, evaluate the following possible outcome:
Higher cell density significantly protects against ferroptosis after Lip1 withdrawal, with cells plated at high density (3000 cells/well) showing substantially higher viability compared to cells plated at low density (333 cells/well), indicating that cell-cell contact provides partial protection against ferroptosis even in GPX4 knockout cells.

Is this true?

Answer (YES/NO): YES